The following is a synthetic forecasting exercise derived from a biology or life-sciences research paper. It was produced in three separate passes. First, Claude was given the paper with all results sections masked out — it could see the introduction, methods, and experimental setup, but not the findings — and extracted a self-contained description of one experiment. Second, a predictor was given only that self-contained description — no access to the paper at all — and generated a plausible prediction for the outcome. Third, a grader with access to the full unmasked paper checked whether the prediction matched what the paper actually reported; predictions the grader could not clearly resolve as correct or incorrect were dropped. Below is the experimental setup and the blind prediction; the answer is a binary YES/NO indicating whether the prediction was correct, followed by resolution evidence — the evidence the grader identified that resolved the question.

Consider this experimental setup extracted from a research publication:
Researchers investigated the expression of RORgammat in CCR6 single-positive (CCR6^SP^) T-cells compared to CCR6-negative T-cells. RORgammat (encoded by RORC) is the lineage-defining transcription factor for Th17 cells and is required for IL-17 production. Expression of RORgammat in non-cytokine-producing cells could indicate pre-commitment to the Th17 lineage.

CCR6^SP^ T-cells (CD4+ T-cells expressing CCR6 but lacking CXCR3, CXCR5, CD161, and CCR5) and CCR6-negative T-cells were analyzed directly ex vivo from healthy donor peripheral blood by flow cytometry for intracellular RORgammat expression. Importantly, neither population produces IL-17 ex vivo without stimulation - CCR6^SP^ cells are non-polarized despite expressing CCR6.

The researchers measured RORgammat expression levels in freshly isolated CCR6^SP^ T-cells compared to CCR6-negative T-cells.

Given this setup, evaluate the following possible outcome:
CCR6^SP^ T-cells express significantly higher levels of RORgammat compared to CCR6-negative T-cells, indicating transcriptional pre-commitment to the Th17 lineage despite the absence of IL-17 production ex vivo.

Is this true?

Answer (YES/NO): YES